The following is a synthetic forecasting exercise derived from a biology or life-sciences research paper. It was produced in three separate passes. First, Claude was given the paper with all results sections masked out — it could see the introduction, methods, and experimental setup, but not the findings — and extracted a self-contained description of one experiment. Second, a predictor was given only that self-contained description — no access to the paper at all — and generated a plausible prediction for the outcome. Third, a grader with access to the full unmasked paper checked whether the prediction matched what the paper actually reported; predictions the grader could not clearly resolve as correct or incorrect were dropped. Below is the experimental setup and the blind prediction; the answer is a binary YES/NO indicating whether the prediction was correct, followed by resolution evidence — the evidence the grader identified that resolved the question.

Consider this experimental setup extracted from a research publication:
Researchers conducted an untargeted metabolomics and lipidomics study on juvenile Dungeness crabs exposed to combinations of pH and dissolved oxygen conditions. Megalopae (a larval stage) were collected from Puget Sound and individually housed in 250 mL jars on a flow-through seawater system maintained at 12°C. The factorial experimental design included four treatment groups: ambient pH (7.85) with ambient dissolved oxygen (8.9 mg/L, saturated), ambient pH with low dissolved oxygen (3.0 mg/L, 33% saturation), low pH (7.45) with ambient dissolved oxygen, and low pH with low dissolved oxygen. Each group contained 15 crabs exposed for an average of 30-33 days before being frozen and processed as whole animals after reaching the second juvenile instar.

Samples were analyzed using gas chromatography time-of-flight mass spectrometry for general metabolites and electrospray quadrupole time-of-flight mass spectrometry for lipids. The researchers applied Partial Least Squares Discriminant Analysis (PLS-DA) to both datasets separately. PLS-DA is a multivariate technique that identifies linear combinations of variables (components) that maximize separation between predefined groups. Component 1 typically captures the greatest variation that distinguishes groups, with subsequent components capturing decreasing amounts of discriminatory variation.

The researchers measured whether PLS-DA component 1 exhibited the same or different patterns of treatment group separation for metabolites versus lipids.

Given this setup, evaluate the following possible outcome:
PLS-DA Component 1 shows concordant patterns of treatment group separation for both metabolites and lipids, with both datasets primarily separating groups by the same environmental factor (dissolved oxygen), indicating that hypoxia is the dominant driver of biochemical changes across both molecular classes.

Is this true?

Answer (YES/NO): NO